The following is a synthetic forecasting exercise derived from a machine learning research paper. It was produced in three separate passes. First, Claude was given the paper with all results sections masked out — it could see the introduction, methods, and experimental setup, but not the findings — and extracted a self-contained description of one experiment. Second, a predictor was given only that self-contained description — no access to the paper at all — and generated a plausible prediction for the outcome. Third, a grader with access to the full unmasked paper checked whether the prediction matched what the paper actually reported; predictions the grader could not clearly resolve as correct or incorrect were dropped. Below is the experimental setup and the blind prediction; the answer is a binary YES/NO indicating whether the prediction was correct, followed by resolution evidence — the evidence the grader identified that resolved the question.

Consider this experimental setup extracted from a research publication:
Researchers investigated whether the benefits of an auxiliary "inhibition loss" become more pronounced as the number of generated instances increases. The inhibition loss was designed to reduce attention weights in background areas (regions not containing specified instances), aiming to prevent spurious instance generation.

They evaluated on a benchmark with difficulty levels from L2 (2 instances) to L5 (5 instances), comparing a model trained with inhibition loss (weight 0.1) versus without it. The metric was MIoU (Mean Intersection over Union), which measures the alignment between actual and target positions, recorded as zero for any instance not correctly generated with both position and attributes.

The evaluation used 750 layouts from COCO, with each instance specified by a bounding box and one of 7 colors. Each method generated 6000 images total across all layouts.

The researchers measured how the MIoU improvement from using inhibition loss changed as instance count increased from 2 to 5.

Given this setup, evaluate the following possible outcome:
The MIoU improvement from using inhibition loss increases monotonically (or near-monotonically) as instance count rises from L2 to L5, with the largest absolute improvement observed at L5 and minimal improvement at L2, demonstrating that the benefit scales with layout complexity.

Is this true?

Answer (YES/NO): YES